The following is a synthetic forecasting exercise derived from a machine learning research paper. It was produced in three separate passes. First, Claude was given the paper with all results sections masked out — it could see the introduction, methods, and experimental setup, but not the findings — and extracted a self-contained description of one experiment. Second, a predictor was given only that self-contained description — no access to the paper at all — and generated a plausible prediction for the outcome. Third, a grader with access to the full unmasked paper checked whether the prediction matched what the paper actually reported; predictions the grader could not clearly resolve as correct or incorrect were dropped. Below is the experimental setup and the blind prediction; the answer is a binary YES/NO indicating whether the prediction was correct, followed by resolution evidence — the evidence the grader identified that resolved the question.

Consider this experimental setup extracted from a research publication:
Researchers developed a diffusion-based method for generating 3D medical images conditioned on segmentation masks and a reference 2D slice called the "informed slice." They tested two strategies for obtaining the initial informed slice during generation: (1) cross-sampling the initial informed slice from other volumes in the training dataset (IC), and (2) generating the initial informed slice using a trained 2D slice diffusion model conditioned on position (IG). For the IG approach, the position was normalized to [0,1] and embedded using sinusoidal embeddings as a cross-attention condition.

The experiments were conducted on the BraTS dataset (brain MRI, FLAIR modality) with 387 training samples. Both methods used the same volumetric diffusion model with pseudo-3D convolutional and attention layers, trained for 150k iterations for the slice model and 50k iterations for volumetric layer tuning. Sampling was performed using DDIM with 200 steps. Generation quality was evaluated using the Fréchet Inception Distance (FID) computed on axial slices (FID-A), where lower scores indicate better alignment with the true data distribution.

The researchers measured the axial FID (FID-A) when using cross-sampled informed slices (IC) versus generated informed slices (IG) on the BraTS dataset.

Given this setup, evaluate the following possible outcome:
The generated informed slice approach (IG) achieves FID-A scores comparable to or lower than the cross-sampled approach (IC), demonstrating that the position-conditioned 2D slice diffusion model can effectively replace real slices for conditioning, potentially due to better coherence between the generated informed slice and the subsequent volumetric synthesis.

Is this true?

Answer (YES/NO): NO